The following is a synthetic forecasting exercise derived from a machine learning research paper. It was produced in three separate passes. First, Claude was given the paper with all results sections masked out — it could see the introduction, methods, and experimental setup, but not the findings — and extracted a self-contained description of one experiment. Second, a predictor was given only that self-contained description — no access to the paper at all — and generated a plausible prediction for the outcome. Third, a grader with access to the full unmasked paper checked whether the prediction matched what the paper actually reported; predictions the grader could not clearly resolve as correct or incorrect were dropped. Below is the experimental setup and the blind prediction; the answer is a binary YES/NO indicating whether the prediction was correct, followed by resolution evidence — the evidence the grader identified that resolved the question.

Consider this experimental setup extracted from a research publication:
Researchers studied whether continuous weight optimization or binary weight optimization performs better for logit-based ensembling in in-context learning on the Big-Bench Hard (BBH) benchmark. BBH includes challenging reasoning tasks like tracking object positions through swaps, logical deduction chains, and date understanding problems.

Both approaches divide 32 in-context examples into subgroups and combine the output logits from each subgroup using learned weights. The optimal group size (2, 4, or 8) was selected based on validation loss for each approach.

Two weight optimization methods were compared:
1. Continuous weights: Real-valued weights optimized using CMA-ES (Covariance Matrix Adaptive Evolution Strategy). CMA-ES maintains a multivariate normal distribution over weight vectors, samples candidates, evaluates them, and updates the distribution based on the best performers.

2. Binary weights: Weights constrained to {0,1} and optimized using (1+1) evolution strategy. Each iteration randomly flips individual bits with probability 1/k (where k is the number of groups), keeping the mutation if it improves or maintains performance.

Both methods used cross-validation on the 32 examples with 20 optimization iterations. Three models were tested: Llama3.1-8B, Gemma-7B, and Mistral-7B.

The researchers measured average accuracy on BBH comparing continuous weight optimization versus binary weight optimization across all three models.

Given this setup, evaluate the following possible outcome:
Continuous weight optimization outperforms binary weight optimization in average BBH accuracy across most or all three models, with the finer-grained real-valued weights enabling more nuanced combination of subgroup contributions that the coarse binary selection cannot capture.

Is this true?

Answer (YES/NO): NO